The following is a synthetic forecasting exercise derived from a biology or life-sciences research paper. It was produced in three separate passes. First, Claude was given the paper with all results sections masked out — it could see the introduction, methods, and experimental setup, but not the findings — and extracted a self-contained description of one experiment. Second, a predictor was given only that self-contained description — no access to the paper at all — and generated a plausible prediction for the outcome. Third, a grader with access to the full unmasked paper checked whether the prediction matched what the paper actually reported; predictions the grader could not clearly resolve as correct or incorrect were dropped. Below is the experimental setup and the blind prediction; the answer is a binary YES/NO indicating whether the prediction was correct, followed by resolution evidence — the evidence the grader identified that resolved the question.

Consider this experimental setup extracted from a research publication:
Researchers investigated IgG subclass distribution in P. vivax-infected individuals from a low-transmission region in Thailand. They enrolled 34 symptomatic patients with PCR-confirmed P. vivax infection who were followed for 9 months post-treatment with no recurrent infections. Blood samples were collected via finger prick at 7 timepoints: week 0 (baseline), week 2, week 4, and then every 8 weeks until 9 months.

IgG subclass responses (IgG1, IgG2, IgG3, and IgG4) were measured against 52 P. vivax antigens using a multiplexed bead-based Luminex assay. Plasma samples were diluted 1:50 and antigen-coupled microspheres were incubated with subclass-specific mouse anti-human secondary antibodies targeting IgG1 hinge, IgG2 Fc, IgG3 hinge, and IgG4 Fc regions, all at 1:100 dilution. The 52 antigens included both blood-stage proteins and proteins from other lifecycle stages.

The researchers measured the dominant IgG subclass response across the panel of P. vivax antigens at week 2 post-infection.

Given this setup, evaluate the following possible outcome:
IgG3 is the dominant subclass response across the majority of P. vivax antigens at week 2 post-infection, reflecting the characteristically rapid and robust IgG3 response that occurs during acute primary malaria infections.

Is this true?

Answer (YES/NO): NO